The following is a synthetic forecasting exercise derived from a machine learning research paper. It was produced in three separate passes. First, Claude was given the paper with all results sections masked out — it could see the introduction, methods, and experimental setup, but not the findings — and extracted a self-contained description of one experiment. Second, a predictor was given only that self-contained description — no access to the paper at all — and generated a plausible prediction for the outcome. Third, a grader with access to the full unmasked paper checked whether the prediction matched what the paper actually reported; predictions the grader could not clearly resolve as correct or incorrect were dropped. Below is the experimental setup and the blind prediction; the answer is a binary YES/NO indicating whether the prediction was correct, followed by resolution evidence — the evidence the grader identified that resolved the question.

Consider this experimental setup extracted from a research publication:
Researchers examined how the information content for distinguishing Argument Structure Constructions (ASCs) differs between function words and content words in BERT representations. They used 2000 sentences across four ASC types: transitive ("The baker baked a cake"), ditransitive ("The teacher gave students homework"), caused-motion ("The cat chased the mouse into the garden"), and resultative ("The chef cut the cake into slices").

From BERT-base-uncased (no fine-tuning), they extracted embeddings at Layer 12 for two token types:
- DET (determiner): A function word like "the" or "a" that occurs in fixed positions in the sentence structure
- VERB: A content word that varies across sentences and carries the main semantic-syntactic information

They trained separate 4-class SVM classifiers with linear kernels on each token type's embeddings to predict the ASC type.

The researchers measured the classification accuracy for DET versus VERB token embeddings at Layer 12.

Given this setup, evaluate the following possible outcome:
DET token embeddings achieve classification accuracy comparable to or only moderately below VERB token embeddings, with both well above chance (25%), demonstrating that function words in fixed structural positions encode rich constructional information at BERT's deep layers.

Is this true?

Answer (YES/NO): YES